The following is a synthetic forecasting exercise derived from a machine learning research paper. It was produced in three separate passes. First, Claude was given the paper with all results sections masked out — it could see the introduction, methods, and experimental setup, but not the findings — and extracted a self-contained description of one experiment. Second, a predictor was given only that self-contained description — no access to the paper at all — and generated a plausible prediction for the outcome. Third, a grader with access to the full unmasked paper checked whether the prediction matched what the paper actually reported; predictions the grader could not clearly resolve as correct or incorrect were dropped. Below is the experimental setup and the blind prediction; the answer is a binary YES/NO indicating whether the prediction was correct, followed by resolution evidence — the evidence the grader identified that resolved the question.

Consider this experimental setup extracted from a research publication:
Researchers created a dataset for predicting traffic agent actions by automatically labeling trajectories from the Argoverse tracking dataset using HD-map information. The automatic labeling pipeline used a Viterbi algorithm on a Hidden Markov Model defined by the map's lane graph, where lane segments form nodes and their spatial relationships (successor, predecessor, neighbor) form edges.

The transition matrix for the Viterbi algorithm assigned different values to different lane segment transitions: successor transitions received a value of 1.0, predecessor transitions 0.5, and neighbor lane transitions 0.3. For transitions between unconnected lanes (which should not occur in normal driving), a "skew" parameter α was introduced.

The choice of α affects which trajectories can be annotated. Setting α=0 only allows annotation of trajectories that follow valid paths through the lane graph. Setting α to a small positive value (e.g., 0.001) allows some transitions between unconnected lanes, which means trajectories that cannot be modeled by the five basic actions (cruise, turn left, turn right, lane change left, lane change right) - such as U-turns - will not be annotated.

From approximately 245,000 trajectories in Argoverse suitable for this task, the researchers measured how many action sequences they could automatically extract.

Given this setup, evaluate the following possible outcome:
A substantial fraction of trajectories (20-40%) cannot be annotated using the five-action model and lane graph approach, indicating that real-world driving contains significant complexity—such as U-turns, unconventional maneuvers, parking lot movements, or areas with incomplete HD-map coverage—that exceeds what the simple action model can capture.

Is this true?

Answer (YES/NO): NO